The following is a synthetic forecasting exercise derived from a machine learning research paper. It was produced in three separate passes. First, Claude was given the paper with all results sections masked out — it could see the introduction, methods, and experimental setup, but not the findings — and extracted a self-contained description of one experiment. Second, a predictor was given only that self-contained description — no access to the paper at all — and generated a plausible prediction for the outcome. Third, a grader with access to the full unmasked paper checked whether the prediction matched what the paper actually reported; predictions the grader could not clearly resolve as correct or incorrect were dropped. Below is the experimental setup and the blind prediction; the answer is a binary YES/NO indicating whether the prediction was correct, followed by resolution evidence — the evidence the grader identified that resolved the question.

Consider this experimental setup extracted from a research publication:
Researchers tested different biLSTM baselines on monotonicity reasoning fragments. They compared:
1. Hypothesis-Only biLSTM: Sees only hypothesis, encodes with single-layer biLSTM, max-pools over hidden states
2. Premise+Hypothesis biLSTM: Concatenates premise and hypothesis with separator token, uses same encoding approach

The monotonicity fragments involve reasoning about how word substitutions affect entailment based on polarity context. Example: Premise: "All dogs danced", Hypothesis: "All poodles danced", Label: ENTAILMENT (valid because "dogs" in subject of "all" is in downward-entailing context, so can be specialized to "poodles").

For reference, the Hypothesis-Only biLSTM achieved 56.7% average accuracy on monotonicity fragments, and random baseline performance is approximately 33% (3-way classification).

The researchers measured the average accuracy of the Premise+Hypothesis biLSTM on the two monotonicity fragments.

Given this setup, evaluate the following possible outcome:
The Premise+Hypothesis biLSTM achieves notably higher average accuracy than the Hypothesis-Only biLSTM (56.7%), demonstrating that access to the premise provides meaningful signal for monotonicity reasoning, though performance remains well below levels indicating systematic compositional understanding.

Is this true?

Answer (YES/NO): NO